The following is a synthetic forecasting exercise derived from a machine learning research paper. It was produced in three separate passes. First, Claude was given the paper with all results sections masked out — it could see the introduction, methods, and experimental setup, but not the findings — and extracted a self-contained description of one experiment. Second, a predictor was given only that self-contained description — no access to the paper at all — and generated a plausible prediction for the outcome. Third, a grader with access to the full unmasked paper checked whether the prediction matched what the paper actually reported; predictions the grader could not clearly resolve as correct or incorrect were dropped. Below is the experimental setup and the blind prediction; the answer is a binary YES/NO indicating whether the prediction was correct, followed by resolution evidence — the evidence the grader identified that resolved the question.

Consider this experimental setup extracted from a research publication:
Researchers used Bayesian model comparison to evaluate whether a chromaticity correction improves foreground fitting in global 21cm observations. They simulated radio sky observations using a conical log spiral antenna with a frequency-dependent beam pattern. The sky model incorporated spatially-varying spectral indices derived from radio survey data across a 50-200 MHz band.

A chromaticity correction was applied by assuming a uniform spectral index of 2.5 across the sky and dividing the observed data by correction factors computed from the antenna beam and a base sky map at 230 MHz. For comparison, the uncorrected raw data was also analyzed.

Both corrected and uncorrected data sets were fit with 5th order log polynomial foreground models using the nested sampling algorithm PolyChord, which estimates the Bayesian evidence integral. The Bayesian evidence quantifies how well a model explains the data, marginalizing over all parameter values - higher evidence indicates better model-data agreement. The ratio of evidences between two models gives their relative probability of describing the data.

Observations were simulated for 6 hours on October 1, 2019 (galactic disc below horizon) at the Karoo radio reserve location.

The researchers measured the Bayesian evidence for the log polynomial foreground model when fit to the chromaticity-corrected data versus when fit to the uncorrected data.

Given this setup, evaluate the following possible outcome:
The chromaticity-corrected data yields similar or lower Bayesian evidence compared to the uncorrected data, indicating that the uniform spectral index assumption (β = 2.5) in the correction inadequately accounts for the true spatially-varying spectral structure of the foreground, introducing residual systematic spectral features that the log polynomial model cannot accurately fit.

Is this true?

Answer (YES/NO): NO